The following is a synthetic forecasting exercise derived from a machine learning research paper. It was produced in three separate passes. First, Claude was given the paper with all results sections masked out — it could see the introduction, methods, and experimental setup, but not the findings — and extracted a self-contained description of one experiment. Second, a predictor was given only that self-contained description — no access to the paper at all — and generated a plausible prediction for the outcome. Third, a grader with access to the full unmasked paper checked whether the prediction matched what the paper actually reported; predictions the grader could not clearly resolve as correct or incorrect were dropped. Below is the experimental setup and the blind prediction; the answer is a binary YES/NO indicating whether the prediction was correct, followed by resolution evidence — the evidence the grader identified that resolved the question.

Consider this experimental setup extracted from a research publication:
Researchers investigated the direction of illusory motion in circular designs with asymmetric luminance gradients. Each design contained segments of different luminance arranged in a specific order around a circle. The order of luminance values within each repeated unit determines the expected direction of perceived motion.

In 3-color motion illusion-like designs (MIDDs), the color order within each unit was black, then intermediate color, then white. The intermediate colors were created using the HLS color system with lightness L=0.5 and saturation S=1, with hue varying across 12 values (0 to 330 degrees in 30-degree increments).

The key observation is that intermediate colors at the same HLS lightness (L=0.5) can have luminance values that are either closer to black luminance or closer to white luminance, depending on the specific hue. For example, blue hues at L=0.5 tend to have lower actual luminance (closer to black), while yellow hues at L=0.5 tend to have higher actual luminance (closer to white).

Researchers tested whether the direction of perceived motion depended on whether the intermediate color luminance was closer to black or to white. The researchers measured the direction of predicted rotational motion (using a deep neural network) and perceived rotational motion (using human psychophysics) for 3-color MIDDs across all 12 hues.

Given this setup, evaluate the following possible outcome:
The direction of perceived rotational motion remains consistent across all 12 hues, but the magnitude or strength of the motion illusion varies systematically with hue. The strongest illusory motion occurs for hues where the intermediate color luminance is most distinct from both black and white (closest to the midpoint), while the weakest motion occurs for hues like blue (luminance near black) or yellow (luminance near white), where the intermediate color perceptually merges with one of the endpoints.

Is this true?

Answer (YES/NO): NO